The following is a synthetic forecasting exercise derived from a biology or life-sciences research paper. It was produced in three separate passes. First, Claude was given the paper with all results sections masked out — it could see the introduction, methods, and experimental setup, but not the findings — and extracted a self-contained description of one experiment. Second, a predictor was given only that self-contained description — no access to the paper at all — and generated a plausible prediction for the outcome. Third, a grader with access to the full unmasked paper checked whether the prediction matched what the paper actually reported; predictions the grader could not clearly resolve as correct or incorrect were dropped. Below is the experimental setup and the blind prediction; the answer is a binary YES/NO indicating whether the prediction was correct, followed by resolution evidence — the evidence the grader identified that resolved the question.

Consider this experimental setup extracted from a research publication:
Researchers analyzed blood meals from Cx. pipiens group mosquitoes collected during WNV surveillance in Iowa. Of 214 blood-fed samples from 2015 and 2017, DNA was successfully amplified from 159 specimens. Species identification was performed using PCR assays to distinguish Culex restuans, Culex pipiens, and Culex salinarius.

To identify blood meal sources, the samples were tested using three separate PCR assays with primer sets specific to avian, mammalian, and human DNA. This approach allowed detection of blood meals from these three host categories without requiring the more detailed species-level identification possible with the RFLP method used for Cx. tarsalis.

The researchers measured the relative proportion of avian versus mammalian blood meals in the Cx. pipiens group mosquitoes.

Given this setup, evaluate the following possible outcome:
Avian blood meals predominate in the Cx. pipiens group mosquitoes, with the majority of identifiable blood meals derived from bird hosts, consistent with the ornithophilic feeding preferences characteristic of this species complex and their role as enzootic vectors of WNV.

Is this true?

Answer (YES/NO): NO